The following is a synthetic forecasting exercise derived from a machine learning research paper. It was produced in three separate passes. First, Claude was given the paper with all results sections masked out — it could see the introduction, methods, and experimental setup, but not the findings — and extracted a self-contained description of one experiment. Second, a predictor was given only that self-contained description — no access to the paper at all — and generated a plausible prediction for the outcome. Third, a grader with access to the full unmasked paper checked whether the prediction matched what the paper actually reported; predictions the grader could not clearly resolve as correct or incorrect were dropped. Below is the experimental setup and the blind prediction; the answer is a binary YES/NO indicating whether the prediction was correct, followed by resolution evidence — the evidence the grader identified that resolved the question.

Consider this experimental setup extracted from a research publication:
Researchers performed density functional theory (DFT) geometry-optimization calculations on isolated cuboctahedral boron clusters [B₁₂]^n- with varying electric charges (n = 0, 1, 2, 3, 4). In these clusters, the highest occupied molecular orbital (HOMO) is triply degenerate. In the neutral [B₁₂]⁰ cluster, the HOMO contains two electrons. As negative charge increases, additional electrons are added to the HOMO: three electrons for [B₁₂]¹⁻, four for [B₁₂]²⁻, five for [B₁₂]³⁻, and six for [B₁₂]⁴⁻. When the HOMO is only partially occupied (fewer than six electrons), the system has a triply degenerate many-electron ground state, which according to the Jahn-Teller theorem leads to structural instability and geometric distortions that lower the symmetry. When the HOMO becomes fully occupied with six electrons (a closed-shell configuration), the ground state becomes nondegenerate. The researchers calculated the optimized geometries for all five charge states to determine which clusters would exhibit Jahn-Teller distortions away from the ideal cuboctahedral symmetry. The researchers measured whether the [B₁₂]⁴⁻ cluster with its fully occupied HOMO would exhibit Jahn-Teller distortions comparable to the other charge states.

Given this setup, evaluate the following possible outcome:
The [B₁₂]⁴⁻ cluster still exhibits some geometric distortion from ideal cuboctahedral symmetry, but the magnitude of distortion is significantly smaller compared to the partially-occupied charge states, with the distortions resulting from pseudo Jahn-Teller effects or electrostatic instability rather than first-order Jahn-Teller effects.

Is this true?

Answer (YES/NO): NO